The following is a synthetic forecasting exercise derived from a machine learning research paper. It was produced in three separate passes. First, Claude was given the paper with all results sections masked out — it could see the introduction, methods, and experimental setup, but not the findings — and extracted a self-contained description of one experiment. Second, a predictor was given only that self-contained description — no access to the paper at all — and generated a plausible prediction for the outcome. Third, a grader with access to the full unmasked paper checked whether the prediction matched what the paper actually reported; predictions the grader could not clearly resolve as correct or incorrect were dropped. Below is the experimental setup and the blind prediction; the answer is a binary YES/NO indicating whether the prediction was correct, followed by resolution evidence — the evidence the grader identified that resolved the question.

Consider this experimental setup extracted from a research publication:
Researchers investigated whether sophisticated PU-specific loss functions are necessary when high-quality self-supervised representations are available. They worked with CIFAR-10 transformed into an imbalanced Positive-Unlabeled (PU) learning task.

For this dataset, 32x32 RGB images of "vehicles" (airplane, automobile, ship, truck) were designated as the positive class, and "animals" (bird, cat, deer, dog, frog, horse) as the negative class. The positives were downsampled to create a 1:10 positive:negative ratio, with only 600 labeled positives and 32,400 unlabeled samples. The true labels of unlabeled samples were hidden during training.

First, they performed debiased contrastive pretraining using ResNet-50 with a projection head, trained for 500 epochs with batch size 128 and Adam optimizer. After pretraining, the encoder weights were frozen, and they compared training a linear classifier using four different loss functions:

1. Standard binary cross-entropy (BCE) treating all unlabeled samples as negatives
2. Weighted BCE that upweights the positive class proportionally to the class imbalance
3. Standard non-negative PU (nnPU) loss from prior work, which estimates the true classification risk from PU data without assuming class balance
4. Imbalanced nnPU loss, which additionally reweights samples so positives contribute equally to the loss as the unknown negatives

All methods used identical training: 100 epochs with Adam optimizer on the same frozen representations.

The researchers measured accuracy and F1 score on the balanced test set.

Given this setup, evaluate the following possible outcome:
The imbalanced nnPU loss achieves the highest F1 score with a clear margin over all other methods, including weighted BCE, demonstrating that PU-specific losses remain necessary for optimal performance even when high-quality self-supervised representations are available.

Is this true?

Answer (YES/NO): NO